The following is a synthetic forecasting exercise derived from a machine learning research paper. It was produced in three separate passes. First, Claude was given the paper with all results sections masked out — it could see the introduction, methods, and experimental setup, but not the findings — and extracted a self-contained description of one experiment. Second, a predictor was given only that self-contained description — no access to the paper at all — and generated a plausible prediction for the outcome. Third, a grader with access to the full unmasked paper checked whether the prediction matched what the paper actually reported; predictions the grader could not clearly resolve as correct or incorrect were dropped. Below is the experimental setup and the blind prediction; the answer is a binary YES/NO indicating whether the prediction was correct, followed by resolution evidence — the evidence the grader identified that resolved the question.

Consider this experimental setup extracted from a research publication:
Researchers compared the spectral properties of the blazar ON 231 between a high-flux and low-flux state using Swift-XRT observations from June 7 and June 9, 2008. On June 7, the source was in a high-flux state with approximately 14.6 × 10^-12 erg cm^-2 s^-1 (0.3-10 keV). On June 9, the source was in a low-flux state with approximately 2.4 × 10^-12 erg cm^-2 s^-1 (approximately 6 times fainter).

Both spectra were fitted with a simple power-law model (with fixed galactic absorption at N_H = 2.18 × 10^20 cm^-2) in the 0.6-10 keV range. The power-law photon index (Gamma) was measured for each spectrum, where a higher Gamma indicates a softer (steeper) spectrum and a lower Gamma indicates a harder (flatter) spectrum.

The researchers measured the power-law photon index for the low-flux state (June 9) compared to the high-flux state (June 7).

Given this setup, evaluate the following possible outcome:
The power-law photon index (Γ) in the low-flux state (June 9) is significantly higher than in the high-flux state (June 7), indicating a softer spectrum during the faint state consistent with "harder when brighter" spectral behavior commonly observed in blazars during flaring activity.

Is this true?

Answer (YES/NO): NO